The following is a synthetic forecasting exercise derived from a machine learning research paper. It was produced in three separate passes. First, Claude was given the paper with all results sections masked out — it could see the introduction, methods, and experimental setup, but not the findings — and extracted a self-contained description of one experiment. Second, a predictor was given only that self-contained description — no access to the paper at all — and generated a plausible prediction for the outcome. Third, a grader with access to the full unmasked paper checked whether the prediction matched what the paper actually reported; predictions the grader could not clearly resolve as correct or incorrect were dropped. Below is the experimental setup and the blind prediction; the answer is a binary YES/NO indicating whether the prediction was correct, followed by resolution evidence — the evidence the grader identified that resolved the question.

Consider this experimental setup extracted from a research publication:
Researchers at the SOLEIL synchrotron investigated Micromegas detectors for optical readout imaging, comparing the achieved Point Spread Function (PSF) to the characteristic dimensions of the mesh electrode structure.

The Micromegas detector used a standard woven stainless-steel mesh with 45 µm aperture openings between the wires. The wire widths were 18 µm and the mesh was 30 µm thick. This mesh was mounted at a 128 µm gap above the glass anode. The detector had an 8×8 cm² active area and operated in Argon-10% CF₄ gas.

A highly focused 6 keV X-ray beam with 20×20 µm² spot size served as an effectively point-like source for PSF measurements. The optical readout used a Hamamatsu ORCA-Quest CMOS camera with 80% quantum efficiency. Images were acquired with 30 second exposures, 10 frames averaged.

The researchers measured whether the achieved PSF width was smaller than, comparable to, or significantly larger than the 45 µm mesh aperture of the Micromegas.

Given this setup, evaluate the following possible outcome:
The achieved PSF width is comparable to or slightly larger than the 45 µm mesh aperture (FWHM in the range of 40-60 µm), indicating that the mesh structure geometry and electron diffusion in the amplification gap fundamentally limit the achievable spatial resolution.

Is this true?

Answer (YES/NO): NO